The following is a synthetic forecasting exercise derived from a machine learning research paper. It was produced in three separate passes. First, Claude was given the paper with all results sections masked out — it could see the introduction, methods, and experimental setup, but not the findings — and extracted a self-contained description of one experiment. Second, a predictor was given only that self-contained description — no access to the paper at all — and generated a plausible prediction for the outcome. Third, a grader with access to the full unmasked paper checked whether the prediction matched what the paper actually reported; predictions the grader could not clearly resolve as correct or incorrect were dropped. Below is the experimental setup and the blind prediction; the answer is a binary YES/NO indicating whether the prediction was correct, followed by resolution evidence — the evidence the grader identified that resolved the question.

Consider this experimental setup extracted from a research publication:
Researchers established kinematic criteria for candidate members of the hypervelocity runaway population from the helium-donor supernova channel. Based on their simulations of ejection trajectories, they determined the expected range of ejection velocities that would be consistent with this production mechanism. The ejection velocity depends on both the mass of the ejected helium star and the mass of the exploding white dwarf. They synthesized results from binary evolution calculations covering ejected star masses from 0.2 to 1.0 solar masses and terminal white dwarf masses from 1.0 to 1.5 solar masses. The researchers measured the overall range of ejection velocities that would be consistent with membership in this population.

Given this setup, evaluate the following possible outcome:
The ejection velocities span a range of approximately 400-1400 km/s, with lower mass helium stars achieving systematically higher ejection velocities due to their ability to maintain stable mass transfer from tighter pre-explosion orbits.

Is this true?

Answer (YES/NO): NO